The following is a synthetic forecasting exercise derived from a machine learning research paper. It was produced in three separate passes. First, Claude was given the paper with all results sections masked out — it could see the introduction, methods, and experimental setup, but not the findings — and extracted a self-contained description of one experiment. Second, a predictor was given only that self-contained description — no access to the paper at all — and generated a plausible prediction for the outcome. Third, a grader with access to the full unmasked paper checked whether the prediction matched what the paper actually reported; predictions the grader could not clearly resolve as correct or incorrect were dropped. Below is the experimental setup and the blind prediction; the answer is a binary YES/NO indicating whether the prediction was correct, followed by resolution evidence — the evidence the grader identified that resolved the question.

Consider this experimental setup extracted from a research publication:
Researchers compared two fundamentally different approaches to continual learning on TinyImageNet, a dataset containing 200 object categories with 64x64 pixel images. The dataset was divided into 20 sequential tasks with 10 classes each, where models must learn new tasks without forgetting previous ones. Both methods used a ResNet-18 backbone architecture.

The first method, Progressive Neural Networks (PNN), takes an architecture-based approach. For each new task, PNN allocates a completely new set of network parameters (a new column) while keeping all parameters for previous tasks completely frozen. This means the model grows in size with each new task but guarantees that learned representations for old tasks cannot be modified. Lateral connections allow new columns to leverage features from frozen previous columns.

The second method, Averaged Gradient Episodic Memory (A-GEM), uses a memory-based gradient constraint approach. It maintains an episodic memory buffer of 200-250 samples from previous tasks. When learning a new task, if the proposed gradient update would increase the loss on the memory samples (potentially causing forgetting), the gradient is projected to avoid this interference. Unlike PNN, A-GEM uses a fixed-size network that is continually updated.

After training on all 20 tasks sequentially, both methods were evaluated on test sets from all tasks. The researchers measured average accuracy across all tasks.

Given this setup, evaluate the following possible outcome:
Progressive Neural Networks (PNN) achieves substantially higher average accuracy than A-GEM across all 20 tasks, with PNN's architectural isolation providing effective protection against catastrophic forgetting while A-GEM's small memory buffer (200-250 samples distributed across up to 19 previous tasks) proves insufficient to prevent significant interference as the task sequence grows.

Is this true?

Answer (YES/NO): NO